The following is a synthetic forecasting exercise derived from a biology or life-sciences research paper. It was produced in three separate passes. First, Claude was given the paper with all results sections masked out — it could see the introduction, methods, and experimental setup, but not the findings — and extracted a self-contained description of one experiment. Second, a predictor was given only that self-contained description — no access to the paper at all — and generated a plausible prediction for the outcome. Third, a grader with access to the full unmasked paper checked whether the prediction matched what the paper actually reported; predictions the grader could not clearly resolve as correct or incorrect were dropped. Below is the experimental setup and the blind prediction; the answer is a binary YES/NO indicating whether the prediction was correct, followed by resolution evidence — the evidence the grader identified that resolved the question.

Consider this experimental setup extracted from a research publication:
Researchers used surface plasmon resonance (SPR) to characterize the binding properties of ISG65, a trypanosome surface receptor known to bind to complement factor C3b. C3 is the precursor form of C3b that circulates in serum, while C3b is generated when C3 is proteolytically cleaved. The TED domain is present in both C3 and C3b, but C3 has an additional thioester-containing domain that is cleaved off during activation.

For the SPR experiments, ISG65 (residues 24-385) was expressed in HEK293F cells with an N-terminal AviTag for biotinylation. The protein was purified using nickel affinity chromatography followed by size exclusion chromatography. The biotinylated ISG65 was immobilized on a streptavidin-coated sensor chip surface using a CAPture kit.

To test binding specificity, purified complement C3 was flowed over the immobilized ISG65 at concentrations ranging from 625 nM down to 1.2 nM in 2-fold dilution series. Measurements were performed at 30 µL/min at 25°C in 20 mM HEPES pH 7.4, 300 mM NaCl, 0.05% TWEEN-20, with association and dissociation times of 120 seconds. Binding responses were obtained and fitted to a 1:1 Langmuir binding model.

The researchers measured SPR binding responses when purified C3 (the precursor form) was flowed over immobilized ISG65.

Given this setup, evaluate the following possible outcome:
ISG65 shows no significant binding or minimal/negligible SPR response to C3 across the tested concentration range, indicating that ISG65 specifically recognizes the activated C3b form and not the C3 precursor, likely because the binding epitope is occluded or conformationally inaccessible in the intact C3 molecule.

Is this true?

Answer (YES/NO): NO